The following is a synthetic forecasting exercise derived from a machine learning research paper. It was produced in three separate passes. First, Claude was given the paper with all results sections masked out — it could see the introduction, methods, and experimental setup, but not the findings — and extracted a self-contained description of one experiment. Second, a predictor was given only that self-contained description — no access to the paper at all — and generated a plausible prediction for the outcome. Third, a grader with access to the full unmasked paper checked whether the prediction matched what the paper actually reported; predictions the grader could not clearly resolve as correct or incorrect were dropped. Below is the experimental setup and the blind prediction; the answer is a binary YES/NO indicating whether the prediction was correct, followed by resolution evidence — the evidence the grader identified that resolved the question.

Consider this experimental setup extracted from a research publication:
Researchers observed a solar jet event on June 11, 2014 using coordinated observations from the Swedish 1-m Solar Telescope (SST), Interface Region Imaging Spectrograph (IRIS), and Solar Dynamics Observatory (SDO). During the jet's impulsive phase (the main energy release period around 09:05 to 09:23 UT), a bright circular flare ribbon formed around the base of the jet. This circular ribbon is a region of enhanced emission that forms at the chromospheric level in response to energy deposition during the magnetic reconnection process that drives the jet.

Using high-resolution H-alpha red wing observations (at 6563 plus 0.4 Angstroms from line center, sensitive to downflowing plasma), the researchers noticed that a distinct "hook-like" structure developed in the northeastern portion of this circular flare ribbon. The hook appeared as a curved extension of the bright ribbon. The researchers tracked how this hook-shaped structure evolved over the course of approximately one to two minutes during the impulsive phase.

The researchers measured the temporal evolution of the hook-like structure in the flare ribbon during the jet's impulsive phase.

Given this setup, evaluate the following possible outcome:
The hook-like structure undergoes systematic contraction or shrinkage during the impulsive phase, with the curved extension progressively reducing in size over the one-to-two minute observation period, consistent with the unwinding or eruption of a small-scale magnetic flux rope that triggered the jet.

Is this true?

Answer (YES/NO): NO